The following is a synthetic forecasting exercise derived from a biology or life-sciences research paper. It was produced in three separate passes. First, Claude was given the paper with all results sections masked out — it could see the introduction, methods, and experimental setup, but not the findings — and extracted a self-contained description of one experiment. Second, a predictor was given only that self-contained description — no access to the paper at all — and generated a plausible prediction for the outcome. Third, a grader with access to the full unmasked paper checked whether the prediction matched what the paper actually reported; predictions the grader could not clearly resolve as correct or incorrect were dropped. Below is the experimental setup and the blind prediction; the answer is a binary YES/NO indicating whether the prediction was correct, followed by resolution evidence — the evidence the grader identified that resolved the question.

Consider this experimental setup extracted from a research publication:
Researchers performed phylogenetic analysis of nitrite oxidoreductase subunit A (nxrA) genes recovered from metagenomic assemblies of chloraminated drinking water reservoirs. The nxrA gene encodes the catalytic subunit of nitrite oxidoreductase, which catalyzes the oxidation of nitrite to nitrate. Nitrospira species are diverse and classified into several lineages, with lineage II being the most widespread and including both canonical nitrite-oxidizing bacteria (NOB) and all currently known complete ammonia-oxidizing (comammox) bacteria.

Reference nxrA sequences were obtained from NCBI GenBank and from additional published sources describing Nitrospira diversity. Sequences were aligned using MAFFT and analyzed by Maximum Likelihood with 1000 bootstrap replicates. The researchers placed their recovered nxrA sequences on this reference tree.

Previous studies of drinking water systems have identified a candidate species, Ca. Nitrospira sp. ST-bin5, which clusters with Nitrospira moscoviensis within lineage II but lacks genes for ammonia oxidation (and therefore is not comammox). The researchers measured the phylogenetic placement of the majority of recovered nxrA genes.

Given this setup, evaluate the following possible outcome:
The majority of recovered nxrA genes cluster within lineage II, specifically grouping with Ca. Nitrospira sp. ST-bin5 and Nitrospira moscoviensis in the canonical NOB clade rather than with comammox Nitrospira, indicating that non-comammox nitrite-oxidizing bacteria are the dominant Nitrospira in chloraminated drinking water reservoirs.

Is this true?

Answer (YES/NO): YES